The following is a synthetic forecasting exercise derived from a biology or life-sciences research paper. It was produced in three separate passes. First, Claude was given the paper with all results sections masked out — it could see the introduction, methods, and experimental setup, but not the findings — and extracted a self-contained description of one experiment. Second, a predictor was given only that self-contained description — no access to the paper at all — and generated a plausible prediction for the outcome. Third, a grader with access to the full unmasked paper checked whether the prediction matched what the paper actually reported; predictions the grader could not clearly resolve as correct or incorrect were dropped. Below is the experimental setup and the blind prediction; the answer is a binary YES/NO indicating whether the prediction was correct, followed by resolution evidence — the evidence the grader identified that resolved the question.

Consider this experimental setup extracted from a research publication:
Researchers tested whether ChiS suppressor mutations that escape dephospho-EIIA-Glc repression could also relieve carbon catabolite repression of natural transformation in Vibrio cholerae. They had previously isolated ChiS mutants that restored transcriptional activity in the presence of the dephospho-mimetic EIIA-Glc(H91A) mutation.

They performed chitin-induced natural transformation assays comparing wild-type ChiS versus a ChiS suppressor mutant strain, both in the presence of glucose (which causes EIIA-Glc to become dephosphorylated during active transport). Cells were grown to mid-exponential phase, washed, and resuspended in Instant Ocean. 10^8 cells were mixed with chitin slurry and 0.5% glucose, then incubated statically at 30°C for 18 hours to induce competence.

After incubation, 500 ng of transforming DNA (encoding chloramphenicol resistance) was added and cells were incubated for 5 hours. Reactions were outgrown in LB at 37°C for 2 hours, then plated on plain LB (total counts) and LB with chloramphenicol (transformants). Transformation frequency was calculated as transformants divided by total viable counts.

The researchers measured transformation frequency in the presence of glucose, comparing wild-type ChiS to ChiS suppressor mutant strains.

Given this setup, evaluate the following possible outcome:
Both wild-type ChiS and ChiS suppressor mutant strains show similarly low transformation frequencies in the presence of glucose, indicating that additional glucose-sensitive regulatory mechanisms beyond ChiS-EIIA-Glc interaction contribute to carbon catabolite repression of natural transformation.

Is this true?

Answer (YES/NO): YES